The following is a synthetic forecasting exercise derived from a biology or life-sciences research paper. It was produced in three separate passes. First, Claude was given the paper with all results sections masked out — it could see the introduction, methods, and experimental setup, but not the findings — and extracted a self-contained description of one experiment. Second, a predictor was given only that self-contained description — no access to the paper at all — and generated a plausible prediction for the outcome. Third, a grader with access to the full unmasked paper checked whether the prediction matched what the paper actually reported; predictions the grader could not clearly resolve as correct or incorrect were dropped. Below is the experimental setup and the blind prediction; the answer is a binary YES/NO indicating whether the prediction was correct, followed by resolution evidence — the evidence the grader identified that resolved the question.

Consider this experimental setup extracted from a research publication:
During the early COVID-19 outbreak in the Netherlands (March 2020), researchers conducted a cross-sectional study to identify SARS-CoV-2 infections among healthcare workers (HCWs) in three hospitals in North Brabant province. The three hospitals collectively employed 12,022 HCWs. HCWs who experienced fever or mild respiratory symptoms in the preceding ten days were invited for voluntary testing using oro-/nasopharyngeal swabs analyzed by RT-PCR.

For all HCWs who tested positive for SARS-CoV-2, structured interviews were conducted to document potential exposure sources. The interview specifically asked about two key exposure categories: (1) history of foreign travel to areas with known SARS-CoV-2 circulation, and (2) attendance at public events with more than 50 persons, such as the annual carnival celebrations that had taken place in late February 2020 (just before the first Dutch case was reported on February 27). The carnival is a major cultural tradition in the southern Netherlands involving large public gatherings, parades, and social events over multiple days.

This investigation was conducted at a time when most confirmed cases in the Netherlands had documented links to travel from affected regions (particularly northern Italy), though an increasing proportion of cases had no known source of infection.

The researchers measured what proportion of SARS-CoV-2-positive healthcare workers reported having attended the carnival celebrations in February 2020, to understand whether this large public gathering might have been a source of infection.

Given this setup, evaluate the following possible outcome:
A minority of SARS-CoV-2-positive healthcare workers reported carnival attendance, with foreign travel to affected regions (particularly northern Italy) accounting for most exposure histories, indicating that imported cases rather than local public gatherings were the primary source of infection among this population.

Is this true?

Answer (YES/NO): NO